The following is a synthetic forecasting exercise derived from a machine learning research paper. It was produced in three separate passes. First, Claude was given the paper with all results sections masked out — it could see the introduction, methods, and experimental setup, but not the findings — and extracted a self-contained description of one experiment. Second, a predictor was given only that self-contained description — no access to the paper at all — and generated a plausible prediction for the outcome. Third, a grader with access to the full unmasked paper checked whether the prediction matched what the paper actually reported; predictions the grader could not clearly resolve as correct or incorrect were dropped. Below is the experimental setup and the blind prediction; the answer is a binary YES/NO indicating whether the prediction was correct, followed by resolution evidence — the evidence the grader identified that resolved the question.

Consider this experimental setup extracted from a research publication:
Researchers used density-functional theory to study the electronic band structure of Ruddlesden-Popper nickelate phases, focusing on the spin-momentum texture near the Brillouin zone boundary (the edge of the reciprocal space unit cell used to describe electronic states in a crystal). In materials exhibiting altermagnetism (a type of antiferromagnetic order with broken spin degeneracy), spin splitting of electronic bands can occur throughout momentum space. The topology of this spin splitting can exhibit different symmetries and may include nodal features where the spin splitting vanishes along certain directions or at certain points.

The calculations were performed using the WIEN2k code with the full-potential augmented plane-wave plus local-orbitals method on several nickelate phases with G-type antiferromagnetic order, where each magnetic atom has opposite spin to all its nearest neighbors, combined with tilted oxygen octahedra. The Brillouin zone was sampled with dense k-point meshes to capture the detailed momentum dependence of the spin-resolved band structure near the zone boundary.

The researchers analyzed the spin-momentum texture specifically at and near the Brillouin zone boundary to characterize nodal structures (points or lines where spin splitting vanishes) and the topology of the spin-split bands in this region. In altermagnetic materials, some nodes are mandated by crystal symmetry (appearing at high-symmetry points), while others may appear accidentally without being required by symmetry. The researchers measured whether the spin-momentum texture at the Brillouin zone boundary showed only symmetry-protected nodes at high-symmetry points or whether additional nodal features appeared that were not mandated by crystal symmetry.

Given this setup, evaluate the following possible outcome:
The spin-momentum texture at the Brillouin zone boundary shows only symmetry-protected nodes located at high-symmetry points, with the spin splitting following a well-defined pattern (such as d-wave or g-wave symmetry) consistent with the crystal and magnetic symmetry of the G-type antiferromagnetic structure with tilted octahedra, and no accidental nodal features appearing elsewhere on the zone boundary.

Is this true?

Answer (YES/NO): NO